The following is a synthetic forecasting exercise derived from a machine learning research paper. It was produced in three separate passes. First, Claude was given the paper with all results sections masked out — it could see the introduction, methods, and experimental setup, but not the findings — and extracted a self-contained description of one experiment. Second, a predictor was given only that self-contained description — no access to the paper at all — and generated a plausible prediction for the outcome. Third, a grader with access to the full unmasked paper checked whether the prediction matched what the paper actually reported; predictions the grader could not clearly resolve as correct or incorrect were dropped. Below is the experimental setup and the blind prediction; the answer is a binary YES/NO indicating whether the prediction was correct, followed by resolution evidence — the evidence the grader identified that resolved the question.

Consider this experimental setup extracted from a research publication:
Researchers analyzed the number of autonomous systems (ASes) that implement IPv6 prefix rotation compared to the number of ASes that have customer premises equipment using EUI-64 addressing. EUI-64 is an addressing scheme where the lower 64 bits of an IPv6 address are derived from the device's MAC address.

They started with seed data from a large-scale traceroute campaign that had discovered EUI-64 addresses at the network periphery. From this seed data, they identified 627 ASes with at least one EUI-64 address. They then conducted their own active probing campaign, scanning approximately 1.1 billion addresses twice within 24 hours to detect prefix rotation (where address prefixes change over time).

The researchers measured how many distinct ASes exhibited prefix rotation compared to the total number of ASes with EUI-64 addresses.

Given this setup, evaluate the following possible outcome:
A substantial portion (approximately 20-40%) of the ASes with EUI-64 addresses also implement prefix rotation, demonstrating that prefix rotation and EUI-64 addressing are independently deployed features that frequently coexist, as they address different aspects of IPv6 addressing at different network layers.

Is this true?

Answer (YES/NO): NO